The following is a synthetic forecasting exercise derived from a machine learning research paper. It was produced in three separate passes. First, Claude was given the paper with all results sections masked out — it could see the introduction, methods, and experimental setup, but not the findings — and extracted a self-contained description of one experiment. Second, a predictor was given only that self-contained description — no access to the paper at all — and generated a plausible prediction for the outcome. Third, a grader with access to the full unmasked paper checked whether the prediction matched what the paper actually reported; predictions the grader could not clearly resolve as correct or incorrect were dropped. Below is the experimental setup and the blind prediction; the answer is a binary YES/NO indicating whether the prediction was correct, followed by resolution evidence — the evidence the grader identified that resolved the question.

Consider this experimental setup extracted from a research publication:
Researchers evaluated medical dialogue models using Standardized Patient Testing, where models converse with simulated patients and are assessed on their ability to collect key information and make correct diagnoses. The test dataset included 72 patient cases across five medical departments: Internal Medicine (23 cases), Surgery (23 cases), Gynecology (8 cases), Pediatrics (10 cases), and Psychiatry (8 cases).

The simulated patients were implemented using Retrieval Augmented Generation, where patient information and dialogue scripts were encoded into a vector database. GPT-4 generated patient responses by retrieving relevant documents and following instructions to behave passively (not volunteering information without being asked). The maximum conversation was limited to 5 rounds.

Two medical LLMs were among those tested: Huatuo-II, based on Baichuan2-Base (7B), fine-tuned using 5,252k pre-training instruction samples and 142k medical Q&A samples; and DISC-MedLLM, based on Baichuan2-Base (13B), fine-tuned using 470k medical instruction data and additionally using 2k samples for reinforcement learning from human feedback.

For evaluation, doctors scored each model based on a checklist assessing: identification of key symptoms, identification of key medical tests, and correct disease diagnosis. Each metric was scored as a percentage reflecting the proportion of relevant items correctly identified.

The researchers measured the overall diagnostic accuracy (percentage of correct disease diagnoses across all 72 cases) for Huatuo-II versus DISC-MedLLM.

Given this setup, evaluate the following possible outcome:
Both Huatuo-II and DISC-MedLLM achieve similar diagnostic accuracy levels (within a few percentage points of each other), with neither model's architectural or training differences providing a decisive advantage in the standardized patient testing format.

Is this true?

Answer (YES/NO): YES